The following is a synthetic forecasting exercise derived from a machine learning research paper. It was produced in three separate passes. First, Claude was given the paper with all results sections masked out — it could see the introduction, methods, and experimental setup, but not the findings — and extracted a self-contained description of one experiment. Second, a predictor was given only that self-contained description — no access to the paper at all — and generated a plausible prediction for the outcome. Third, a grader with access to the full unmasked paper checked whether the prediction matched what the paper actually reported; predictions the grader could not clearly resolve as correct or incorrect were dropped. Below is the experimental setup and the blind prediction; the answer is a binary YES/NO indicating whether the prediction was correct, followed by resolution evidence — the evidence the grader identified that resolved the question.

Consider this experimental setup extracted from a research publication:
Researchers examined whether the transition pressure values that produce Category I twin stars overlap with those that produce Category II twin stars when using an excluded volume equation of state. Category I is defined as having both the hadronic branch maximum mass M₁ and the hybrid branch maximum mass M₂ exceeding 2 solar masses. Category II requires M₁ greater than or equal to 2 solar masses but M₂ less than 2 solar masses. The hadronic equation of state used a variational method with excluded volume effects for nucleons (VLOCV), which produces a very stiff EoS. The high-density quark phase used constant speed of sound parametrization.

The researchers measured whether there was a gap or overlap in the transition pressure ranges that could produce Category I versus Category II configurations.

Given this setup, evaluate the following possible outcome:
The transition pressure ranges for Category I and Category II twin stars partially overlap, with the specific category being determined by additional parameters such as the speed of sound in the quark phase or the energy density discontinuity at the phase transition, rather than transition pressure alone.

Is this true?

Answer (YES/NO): YES